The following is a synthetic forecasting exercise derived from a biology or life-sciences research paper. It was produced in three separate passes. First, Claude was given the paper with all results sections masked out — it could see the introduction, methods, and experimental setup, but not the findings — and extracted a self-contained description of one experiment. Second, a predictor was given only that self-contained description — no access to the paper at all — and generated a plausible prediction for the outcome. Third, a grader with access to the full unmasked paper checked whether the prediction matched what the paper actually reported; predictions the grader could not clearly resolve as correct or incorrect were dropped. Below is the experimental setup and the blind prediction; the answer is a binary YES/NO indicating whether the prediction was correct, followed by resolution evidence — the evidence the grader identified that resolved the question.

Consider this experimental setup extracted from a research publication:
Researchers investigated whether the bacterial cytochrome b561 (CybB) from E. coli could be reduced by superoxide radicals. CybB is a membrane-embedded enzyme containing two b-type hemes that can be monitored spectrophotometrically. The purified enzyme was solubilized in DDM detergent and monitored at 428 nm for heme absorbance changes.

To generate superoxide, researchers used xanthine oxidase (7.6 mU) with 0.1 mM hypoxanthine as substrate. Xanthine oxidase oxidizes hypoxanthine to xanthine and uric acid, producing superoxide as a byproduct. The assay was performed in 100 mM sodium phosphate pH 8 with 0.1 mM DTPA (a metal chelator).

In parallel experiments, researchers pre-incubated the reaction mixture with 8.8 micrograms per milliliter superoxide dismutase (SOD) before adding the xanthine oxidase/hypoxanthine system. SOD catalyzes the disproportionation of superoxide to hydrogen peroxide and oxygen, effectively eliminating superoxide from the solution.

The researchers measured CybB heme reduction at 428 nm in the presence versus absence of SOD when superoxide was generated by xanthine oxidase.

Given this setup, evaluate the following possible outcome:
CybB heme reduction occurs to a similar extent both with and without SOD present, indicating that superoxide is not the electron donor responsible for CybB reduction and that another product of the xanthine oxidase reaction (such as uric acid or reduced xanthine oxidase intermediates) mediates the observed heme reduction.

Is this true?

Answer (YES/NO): NO